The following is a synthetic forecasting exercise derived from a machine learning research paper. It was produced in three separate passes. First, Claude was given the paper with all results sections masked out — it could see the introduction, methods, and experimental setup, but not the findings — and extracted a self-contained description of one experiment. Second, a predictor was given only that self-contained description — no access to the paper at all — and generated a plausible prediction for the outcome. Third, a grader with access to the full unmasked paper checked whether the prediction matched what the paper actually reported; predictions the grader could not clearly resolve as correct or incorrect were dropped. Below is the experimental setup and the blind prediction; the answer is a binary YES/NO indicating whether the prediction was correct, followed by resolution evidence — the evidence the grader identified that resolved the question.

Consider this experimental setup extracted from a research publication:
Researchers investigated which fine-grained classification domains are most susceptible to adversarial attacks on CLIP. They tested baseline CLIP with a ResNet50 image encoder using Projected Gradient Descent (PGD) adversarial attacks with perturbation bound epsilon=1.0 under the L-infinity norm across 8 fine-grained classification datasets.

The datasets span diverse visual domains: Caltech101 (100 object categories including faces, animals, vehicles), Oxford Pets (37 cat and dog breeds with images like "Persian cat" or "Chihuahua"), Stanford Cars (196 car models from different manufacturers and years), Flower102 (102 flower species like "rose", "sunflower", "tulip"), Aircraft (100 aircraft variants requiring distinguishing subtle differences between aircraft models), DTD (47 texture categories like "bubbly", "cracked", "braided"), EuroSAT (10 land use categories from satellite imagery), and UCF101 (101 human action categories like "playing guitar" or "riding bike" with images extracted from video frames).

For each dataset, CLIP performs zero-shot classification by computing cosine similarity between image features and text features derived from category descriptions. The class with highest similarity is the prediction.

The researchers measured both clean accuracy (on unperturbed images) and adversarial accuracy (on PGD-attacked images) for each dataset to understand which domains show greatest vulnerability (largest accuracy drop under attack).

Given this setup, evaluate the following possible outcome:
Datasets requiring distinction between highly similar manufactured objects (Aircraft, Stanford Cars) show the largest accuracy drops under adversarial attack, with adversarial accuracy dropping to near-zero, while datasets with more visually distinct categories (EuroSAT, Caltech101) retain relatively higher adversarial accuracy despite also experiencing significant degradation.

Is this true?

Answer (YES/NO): NO